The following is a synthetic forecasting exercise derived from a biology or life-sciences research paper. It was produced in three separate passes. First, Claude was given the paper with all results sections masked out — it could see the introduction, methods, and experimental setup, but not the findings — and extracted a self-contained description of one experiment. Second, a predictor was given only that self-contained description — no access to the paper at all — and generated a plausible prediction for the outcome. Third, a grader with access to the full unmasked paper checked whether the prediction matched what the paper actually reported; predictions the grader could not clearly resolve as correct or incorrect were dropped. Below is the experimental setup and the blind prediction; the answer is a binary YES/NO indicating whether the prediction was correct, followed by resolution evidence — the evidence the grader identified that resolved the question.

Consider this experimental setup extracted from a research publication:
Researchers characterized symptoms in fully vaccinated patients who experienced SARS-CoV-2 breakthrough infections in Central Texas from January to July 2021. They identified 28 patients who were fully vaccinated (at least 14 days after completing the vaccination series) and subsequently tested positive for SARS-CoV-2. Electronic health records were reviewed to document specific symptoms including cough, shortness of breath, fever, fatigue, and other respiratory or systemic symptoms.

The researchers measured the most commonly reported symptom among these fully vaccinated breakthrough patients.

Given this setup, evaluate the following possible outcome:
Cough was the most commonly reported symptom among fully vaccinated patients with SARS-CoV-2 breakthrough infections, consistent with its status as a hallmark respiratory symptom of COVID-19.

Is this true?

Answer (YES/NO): YES